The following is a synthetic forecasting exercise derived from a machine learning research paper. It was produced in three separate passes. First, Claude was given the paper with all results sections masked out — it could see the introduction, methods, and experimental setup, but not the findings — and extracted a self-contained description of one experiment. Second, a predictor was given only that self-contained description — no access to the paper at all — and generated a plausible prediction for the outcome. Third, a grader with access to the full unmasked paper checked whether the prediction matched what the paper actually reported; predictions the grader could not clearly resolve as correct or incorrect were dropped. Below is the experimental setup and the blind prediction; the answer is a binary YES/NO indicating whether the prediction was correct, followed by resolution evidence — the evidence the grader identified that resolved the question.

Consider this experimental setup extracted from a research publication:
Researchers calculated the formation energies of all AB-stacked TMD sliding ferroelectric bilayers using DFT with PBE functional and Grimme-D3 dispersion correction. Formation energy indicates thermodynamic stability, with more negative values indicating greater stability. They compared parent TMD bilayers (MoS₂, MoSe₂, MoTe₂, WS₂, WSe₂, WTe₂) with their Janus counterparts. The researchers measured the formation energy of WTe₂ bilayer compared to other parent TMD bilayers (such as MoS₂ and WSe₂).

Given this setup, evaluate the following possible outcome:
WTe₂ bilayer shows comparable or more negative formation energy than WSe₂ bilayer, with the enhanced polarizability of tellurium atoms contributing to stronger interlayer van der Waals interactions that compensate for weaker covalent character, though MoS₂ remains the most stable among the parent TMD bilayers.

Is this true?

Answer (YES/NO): NO